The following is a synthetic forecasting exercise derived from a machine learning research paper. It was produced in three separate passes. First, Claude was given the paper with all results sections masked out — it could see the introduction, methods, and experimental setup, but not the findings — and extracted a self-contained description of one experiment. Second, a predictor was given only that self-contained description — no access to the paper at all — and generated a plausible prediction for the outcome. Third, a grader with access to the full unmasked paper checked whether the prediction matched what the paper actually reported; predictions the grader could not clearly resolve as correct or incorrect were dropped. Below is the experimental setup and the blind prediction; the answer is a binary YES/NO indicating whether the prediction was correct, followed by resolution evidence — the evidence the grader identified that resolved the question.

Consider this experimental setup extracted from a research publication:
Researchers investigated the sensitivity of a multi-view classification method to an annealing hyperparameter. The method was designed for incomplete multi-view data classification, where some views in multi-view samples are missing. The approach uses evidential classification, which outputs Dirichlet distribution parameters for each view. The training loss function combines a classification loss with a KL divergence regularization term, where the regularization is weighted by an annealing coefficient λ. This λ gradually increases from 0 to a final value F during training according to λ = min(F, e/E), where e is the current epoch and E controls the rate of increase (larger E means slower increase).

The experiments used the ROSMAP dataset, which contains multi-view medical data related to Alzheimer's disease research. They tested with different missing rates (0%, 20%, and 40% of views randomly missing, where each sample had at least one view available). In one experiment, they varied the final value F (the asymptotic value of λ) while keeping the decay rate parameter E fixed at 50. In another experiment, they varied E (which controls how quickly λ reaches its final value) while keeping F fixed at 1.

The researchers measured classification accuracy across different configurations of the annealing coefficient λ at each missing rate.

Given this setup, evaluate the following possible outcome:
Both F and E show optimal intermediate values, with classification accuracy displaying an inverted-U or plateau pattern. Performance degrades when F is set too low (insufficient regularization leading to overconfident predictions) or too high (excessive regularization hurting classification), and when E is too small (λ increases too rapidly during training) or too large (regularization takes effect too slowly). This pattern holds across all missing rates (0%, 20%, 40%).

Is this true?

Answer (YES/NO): NO